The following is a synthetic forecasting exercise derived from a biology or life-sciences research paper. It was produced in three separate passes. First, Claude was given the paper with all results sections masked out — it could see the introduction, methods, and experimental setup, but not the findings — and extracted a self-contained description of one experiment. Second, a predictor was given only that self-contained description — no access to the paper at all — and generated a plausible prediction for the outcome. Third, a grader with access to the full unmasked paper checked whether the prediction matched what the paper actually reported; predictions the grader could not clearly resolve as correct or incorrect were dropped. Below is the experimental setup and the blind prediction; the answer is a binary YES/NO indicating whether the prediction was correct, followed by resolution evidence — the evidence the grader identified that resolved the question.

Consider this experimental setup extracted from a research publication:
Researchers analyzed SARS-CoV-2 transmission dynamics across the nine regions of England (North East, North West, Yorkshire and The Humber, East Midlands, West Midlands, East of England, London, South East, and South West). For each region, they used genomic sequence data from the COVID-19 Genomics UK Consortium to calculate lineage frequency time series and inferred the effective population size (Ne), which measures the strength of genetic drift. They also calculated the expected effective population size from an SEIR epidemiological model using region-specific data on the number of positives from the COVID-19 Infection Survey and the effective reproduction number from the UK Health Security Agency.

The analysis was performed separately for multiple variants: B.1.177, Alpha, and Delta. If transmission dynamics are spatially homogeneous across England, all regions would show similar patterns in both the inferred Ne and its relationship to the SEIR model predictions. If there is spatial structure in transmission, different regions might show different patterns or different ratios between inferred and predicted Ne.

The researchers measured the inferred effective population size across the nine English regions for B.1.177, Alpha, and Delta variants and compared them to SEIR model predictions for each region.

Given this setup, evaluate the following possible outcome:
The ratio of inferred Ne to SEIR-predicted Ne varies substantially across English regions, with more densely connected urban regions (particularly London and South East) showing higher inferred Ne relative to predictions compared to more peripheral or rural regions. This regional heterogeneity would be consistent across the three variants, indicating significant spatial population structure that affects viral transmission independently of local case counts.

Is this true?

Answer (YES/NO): NO